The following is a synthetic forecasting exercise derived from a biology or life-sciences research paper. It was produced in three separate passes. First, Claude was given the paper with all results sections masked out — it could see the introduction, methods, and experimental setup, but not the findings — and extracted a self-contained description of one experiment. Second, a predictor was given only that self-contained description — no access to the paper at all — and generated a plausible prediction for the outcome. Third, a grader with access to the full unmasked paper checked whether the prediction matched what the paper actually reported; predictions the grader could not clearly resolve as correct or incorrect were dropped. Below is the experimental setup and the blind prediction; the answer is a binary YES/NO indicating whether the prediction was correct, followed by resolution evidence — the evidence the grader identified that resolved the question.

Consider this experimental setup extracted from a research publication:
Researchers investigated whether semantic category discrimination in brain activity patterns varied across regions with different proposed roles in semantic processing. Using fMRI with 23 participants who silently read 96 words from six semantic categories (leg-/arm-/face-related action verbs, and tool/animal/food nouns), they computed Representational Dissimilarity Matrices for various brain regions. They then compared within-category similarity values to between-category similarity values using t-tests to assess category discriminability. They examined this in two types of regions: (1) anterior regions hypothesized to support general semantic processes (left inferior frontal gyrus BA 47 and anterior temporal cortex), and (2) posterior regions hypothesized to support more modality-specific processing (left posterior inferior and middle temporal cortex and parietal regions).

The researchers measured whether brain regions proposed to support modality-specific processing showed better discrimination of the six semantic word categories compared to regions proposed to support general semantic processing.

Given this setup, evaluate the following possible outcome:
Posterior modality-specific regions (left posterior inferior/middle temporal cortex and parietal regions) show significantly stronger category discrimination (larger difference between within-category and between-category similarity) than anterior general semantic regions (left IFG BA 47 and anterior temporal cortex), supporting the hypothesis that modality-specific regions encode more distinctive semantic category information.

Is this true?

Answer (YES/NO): YES